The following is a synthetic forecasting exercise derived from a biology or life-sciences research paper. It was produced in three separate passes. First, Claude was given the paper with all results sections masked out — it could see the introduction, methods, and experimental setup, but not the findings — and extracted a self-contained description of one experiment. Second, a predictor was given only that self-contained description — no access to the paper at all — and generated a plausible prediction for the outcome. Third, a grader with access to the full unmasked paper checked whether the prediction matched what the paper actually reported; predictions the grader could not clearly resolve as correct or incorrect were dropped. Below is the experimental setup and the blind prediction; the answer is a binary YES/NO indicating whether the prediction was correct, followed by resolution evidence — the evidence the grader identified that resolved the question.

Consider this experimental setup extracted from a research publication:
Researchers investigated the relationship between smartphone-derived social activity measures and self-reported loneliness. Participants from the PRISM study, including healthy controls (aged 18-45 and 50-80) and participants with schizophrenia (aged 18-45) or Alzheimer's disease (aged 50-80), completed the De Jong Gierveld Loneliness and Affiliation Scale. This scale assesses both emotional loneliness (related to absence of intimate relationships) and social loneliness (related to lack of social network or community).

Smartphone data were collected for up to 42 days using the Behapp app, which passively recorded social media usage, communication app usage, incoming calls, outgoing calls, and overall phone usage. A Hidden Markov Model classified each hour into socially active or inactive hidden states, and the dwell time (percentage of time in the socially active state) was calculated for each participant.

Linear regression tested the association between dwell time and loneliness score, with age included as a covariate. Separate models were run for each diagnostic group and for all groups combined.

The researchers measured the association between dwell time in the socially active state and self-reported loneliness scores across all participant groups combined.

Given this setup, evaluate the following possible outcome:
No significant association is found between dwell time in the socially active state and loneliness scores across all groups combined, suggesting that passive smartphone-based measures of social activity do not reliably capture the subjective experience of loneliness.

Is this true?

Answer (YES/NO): YES